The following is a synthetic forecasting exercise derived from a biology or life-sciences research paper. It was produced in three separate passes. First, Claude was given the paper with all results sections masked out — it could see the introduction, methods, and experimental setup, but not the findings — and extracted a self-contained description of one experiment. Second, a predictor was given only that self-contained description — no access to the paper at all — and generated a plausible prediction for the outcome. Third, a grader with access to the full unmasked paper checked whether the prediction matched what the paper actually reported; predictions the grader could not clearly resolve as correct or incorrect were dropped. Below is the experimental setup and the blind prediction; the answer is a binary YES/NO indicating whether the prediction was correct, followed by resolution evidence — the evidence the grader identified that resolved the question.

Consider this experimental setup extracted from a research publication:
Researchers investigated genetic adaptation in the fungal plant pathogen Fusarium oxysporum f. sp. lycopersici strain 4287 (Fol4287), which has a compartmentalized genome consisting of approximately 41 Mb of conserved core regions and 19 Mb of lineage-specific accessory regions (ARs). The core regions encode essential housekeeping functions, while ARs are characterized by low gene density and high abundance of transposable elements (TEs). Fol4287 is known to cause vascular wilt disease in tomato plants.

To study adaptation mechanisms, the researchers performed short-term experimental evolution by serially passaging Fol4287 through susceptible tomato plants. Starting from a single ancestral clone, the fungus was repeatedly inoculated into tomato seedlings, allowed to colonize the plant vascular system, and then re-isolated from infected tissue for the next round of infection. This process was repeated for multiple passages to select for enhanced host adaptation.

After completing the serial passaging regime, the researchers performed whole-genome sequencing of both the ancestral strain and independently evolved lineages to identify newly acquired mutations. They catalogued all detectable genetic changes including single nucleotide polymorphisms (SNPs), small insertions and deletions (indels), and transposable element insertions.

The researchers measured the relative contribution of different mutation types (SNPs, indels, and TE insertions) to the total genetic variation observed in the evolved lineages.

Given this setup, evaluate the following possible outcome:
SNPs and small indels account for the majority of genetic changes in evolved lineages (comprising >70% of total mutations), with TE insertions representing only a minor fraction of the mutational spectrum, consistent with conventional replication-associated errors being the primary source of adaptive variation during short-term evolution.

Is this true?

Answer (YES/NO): NO